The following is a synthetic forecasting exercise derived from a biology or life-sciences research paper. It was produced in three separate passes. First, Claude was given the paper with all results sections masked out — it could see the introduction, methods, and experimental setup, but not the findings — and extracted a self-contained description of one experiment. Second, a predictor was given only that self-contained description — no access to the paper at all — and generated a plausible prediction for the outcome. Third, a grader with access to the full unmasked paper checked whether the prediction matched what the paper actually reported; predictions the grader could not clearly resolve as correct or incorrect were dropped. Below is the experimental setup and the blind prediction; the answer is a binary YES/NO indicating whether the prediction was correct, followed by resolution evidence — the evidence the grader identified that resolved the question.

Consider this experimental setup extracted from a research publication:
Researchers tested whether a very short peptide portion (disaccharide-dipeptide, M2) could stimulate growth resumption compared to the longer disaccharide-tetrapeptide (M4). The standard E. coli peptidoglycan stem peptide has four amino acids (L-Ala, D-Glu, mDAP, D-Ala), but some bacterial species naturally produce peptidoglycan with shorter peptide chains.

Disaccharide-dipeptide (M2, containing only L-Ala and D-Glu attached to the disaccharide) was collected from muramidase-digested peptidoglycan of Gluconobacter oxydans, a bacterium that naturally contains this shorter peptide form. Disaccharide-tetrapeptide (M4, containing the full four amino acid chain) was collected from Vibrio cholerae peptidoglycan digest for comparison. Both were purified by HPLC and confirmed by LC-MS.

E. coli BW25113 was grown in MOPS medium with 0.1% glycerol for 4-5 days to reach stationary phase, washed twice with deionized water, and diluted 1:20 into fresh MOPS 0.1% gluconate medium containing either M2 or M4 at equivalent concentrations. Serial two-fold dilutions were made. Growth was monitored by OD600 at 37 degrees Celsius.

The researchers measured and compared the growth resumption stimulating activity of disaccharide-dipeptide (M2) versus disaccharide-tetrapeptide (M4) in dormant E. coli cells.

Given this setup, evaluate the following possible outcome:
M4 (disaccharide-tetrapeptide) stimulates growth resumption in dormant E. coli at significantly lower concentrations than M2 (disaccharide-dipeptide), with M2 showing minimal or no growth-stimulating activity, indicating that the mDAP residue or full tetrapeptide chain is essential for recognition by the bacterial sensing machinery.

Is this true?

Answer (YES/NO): NO